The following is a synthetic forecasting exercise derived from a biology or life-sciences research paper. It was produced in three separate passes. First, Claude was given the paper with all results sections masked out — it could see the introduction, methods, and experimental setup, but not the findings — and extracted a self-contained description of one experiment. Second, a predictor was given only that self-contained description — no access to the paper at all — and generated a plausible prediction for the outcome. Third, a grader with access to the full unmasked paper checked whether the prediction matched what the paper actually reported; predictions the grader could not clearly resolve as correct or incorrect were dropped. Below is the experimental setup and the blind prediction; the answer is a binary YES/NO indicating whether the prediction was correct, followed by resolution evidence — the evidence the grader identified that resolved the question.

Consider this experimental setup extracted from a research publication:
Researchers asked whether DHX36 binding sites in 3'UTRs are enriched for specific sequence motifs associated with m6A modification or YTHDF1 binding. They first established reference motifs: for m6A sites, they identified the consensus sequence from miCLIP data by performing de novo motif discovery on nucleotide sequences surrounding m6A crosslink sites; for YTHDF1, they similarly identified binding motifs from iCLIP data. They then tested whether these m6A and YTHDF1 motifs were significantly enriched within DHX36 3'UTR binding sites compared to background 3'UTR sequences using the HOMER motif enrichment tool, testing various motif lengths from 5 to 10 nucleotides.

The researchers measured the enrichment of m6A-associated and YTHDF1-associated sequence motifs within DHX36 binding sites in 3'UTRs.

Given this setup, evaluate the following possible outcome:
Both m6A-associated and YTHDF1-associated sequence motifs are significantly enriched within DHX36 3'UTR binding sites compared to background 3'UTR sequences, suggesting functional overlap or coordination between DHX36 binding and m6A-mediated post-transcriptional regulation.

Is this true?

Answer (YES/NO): YES